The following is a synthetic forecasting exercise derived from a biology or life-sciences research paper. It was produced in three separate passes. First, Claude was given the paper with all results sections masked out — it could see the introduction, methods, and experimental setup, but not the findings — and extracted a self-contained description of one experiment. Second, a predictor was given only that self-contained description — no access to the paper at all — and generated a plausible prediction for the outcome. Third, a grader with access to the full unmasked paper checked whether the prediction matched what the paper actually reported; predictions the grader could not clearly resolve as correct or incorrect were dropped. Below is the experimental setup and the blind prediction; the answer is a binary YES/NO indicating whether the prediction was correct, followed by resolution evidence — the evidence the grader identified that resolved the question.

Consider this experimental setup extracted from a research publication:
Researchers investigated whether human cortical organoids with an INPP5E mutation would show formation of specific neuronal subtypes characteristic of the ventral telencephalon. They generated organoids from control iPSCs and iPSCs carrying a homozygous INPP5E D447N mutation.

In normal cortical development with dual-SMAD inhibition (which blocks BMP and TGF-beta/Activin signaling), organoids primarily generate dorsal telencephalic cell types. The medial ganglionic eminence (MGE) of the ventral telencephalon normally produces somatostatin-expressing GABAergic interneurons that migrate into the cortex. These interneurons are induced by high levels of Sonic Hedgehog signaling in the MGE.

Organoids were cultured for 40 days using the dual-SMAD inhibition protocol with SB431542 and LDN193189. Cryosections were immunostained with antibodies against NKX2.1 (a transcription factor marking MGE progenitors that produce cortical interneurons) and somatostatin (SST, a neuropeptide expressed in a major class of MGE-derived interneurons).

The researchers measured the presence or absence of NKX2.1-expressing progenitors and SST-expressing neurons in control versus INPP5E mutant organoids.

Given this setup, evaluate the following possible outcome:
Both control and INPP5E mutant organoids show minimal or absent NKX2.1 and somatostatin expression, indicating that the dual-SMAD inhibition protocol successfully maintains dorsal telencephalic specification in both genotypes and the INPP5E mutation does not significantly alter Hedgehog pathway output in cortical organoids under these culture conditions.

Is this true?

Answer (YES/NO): NO